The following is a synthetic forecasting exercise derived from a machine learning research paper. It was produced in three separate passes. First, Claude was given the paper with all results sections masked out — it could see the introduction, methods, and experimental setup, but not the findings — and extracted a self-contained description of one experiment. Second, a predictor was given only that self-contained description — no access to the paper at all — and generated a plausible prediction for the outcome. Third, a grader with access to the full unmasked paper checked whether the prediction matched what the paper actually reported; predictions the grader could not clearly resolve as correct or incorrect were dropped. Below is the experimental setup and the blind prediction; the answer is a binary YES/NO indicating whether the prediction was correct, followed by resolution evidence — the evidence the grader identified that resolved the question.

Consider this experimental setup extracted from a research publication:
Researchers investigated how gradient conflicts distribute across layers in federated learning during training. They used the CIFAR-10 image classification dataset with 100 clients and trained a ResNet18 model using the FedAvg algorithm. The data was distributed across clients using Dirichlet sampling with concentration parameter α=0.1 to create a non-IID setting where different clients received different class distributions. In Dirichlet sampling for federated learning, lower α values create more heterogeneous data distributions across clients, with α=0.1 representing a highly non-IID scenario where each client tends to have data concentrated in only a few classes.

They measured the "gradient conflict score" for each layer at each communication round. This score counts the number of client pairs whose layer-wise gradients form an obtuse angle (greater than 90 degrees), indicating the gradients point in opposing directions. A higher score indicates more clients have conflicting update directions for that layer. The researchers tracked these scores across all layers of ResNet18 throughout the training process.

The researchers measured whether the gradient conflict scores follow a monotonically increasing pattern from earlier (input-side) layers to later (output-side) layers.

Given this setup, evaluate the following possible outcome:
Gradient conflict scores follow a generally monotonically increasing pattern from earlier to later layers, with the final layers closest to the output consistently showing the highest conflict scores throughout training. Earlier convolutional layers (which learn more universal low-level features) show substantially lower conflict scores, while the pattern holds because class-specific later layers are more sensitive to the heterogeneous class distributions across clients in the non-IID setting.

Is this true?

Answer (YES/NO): NO